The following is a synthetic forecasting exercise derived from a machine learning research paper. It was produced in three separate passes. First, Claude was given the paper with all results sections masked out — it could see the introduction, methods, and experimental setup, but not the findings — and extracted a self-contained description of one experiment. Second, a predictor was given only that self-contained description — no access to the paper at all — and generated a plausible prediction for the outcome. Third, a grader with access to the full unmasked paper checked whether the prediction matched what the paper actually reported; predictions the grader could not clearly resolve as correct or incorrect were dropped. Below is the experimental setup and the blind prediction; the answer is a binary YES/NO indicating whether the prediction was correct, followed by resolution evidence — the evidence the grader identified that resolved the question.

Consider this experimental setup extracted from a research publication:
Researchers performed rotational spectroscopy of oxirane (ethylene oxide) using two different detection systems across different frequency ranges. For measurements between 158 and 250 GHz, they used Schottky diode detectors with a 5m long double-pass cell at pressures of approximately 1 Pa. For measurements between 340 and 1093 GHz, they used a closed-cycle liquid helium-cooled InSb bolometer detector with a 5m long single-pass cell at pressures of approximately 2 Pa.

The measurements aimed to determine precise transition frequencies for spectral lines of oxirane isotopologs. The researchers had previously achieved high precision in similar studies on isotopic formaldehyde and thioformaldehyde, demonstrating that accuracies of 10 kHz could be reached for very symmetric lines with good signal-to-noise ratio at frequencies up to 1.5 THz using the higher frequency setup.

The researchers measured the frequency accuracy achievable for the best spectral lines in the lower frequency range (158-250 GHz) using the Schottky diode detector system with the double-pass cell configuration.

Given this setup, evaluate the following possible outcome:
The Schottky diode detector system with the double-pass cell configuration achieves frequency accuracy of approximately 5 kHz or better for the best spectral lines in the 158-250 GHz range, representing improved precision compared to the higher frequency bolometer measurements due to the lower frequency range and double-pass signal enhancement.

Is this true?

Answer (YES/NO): YES